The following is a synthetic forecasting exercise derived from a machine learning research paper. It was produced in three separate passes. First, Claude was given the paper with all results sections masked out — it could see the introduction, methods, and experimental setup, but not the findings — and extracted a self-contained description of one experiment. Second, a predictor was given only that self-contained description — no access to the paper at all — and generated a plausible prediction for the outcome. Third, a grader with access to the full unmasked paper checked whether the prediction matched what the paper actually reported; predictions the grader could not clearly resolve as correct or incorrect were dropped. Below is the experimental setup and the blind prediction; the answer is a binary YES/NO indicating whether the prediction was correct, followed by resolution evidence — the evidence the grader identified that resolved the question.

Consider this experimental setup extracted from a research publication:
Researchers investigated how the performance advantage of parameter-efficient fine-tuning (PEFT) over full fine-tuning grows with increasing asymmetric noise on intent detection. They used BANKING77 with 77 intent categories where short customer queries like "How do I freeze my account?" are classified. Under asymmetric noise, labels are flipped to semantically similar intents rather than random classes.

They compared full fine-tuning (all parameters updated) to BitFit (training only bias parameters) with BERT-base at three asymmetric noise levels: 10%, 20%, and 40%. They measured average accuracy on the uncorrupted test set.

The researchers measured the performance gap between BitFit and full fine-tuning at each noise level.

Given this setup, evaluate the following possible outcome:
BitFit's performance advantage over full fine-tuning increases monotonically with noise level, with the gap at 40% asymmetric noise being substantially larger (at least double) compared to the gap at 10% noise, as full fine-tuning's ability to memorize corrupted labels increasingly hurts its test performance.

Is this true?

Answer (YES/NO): YES